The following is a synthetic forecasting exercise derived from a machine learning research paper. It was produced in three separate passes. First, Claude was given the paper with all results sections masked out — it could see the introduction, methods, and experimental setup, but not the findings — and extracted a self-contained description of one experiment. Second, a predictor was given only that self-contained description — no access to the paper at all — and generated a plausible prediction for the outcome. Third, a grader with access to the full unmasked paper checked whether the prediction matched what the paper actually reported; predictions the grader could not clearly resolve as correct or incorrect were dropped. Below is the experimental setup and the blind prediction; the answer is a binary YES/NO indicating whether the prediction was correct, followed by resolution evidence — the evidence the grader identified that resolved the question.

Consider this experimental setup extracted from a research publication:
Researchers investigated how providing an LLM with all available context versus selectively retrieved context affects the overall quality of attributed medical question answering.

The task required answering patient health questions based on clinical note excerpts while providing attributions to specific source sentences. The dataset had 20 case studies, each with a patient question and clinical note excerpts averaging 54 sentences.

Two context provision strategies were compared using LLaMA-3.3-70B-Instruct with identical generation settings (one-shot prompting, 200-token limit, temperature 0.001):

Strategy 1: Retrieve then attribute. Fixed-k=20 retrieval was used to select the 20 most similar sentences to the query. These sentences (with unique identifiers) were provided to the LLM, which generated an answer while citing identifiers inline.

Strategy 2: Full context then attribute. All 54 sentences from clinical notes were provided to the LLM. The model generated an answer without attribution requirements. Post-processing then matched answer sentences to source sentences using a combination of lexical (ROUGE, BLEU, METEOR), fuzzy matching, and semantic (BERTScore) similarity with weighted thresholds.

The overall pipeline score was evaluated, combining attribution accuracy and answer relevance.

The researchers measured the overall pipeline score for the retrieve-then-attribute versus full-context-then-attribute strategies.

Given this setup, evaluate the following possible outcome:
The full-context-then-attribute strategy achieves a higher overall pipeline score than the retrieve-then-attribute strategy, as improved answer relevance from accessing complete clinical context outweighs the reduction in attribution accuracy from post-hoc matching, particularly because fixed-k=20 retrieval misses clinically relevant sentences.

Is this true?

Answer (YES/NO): NO